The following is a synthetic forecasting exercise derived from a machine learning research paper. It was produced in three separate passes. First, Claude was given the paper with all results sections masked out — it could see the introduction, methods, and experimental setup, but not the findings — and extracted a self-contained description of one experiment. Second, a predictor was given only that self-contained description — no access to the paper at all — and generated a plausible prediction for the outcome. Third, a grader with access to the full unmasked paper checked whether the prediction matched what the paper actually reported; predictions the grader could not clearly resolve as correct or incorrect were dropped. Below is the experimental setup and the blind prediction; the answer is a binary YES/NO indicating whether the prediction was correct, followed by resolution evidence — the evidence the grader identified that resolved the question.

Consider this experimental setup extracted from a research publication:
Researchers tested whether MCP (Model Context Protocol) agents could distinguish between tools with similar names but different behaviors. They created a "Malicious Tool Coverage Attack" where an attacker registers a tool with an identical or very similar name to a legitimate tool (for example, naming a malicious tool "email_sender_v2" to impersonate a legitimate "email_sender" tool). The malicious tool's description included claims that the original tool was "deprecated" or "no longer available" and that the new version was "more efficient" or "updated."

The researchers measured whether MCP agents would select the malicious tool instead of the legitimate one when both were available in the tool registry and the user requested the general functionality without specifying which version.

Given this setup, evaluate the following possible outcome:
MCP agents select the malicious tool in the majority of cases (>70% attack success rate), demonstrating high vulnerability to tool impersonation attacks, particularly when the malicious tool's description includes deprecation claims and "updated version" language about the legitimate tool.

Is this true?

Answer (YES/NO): YES